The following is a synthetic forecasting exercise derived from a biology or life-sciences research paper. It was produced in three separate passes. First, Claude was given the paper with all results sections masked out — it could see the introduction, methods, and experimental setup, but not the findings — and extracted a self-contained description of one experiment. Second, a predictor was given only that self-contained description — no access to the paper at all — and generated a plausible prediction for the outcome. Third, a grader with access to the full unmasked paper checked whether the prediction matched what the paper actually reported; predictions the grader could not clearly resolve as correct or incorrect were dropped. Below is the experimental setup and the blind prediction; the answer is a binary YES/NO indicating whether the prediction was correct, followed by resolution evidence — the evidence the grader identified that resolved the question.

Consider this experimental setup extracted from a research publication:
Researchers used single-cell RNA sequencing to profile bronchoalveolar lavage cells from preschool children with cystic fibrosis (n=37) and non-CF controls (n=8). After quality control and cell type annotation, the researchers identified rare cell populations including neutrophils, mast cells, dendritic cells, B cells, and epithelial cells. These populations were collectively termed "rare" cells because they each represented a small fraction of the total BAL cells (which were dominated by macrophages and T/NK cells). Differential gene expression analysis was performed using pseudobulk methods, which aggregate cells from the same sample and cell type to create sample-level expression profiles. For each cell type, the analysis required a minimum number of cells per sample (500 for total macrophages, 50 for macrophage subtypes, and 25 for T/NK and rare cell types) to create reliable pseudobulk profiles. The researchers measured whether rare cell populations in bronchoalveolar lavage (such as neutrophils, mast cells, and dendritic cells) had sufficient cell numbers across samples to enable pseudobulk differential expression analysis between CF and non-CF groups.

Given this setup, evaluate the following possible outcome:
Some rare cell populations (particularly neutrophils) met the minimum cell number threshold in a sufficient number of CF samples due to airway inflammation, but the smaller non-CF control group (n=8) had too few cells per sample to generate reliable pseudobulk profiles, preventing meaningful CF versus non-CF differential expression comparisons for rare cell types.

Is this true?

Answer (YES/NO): NO